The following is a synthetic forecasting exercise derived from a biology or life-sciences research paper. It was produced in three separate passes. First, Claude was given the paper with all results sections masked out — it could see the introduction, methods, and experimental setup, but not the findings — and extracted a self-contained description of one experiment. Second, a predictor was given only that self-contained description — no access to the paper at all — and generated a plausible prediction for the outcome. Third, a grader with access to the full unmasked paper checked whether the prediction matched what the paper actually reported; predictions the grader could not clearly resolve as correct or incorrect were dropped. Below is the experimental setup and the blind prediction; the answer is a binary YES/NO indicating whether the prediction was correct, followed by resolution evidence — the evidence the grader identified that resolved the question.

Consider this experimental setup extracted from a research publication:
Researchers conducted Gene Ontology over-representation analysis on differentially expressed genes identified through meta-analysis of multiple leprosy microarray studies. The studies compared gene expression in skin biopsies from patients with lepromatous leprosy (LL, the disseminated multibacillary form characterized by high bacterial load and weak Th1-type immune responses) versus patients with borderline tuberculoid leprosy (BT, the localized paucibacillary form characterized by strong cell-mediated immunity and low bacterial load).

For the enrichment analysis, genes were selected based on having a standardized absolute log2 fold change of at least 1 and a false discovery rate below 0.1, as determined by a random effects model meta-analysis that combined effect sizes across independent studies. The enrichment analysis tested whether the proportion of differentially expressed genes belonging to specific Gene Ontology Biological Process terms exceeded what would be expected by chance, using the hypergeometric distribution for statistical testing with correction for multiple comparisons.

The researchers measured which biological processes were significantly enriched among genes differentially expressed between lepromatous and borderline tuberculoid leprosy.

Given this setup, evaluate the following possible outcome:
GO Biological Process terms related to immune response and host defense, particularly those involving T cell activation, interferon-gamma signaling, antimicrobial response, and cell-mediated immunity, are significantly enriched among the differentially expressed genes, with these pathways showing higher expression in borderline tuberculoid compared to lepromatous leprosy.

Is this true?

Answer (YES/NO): NO